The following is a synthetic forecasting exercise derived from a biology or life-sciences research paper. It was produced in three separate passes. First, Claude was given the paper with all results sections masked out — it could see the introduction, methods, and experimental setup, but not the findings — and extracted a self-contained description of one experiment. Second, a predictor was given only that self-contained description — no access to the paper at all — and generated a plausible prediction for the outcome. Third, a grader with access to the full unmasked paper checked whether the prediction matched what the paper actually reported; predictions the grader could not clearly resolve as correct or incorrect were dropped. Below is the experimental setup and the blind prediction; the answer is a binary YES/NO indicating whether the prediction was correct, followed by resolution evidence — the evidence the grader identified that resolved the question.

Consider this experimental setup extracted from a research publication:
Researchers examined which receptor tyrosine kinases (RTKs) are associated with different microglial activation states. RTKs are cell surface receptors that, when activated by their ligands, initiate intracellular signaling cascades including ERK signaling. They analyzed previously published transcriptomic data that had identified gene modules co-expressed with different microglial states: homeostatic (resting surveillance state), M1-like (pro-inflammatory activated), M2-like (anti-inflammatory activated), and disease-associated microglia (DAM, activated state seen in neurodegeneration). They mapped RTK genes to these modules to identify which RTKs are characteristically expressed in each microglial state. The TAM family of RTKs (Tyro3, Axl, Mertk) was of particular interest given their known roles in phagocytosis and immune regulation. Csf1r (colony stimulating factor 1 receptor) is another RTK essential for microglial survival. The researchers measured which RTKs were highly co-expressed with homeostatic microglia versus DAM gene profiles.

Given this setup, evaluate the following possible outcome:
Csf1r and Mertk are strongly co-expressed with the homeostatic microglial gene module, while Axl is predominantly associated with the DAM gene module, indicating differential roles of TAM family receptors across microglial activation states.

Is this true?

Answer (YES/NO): YES